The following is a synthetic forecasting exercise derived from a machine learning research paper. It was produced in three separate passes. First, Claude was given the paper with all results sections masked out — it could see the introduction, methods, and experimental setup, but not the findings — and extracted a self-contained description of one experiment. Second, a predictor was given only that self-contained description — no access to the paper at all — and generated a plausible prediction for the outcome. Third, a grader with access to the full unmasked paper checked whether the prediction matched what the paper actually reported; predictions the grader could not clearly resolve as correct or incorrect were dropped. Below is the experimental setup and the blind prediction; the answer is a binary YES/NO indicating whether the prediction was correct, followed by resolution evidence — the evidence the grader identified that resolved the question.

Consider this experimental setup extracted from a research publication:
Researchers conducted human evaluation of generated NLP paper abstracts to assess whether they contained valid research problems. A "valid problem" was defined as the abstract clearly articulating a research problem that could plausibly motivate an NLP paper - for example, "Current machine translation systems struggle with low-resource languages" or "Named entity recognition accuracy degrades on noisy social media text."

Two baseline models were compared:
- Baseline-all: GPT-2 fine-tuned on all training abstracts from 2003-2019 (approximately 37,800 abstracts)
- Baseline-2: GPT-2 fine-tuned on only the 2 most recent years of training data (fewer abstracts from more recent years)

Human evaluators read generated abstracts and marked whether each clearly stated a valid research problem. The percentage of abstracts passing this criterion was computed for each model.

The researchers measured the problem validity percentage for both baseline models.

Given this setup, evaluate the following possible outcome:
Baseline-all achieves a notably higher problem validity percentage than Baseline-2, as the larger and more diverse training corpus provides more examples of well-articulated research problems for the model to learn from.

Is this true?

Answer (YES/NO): NO